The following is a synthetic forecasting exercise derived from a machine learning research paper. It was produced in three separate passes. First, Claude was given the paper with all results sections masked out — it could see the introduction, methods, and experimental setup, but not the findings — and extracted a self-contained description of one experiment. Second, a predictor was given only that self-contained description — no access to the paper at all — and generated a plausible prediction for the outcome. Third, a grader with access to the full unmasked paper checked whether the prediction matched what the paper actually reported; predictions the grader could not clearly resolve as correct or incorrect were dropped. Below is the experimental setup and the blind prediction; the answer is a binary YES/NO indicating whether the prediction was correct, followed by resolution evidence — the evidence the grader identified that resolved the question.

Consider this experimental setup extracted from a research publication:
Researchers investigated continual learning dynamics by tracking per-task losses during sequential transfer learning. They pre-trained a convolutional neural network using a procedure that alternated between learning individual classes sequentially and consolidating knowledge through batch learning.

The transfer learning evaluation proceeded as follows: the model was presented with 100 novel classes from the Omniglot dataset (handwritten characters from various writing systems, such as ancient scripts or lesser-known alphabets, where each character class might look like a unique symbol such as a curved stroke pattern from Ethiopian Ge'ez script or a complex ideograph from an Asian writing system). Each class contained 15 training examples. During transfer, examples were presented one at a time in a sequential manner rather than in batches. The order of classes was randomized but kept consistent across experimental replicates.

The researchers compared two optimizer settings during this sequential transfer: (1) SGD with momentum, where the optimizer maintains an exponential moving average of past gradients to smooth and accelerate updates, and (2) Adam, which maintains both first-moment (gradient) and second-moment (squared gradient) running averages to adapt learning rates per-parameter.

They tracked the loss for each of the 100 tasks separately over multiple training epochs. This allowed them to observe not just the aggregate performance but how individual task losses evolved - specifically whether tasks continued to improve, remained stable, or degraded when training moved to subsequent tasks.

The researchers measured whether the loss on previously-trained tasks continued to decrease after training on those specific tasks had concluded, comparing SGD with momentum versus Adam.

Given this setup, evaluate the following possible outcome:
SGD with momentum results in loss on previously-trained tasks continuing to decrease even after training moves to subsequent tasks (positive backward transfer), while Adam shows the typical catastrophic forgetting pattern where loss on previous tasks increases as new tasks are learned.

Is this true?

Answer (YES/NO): NO